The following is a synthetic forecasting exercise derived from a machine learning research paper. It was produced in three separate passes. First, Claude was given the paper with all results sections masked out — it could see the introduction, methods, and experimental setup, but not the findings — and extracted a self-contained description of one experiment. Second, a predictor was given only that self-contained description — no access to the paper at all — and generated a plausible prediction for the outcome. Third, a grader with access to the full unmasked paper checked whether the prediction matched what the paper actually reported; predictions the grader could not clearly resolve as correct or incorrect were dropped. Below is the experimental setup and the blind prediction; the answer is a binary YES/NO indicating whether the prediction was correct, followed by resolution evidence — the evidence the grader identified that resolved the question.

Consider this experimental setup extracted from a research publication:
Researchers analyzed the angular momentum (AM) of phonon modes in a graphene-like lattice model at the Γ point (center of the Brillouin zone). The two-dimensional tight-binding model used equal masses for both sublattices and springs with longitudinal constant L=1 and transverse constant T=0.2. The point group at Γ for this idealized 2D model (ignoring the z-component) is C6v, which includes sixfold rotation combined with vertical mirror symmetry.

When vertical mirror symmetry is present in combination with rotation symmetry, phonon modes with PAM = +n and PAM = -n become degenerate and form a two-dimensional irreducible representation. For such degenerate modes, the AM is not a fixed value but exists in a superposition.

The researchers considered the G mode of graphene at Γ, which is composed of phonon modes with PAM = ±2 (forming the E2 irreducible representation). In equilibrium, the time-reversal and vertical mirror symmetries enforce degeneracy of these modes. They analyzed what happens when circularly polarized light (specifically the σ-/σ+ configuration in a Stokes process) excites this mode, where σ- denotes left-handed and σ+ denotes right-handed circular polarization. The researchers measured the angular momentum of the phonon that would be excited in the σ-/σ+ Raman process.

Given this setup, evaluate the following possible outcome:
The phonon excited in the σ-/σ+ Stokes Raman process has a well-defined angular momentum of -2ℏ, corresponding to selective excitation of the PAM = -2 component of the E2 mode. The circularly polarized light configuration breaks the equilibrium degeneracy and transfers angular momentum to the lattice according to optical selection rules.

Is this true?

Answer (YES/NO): NO